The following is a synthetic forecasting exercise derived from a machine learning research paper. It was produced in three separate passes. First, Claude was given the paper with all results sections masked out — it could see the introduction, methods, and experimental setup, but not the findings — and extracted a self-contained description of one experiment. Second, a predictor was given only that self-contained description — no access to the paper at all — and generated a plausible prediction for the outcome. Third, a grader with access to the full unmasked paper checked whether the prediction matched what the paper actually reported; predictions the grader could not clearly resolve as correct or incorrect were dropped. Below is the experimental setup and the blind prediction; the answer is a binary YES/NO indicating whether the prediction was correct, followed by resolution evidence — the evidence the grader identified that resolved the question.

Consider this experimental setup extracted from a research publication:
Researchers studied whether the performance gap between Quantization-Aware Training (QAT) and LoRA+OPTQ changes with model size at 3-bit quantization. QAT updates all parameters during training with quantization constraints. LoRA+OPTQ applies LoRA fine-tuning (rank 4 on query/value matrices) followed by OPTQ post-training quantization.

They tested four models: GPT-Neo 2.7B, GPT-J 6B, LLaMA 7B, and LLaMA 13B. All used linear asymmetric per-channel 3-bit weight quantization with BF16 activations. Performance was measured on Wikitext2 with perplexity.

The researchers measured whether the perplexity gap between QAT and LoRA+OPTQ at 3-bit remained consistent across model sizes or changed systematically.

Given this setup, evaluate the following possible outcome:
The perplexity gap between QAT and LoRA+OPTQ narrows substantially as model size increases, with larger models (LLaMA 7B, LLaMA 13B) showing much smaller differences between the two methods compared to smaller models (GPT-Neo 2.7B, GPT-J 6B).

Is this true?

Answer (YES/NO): NO